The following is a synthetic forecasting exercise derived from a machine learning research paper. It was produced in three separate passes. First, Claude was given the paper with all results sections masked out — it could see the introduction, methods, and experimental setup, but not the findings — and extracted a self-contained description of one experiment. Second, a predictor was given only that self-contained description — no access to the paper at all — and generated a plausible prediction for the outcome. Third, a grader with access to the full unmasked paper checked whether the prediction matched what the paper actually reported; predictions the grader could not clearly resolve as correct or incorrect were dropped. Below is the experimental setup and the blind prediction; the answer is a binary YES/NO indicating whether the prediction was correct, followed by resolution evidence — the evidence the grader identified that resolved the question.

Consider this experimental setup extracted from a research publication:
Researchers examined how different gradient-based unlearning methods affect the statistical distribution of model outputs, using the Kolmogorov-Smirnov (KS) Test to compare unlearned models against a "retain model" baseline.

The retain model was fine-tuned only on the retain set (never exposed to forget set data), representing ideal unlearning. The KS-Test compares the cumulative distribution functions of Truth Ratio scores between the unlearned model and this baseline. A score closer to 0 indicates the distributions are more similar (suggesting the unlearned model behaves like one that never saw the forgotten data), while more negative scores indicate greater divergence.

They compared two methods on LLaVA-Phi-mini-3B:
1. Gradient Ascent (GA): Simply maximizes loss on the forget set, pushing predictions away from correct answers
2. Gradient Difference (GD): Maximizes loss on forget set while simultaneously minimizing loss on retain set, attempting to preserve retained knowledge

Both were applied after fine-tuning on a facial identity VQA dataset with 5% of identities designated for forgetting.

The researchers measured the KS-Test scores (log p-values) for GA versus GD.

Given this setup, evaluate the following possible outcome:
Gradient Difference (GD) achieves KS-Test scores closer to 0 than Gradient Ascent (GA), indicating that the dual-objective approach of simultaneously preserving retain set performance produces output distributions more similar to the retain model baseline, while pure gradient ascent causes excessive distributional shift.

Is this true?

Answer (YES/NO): NO